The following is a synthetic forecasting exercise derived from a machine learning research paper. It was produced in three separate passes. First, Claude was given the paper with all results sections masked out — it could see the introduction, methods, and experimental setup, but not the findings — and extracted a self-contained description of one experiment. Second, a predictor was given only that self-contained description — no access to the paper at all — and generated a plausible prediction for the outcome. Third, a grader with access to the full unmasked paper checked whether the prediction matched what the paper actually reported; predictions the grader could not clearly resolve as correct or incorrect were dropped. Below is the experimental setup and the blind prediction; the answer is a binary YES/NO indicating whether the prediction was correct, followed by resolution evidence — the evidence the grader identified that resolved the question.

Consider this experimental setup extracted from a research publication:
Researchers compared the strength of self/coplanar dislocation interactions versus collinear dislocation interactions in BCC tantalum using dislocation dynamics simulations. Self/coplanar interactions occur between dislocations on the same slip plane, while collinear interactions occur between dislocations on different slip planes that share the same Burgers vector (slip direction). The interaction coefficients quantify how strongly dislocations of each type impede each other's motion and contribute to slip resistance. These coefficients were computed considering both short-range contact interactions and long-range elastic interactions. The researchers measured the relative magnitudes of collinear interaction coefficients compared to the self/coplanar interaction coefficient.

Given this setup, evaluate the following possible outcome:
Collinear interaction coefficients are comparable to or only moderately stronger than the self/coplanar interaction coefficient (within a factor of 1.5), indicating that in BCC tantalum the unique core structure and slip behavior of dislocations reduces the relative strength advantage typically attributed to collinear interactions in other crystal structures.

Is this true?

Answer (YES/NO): NO